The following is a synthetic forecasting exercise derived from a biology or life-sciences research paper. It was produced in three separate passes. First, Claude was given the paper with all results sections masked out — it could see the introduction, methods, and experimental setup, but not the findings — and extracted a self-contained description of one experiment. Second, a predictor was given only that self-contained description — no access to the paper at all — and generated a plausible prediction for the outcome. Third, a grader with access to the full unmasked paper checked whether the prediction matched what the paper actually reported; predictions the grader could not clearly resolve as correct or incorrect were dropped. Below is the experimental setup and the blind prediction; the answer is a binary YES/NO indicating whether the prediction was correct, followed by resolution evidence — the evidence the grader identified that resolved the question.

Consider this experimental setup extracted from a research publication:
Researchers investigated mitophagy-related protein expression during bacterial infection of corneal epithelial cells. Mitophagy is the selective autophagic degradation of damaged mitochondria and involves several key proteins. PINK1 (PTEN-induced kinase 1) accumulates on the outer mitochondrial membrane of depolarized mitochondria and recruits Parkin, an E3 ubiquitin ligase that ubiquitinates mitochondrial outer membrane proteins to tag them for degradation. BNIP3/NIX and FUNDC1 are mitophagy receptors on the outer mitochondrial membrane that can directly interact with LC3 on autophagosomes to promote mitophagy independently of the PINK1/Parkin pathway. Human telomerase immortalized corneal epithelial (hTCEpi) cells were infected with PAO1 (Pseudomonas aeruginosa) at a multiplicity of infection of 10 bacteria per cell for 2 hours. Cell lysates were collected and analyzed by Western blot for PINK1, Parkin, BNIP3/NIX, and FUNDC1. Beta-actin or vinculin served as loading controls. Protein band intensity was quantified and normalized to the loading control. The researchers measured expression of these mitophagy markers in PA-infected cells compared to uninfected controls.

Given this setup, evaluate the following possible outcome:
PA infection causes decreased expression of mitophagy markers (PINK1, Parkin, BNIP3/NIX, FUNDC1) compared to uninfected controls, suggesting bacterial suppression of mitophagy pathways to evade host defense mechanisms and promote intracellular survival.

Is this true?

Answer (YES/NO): NO